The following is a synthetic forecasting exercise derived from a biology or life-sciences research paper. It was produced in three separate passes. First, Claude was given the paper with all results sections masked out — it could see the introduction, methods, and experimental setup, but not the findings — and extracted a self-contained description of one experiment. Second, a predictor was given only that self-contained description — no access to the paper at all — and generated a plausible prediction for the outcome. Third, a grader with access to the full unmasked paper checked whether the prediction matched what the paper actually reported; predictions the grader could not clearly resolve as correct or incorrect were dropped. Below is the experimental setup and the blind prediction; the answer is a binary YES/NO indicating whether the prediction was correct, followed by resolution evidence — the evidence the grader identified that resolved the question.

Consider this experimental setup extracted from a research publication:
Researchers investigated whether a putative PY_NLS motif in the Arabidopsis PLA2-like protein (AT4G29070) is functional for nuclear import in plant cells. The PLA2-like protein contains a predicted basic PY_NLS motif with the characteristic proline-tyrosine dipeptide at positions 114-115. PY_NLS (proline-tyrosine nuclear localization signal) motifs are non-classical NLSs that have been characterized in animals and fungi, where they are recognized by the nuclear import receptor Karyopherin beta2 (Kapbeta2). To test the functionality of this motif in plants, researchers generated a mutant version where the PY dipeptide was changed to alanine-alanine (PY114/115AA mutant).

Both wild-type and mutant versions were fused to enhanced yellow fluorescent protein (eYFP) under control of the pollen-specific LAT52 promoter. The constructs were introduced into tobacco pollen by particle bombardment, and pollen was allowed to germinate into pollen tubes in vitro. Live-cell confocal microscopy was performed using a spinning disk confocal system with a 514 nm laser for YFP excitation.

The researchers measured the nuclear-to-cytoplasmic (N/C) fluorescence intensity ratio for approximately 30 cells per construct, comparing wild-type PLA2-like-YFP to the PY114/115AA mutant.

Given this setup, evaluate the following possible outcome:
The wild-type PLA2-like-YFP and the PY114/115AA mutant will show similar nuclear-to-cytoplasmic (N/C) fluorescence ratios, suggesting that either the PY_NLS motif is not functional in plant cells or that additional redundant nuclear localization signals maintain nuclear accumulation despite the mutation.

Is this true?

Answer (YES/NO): NO